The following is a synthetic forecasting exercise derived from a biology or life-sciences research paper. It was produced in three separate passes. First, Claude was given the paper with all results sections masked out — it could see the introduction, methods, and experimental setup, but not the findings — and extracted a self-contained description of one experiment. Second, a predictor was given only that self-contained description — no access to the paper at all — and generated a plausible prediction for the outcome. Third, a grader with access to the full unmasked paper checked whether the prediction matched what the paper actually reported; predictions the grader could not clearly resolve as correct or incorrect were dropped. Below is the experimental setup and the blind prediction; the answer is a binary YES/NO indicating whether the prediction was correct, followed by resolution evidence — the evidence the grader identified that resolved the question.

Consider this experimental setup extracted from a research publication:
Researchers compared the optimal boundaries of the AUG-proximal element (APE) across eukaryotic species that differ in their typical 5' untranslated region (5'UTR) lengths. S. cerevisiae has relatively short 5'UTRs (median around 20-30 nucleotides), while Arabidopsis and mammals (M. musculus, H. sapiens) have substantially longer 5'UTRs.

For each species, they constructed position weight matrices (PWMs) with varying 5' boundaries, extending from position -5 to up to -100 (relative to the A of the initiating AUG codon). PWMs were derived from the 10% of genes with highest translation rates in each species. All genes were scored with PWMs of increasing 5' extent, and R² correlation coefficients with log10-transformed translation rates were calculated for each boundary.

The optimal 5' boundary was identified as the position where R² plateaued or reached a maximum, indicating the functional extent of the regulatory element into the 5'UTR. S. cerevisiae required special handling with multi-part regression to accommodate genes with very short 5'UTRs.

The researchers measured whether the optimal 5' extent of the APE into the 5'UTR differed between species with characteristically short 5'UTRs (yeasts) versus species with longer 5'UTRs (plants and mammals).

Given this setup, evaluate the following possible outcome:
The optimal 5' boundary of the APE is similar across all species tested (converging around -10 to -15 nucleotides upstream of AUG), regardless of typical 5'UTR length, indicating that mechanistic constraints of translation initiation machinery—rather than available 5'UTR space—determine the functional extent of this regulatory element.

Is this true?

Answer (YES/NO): NO